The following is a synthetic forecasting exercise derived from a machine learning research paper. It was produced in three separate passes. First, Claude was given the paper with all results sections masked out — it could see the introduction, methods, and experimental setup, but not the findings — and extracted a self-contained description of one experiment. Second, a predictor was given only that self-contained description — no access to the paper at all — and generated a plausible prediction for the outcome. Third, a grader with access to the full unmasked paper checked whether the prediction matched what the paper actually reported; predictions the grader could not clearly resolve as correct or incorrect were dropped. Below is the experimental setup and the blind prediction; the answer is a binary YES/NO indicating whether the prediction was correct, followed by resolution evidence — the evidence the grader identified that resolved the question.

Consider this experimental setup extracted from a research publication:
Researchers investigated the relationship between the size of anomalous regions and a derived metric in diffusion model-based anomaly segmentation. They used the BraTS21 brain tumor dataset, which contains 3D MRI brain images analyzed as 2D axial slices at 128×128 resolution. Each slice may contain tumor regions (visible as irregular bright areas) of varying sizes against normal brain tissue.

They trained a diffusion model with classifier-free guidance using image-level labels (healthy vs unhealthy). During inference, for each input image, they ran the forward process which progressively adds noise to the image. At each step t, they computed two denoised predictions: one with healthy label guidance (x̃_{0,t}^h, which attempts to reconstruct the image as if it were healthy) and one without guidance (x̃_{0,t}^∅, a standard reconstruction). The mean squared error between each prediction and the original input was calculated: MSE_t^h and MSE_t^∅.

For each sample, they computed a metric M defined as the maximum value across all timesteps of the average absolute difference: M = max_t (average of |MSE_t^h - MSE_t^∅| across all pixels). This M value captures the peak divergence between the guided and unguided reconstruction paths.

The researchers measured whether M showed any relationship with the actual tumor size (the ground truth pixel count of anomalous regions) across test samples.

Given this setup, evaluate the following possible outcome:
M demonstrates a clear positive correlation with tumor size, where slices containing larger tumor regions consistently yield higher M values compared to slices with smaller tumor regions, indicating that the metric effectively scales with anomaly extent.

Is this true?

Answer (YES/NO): YES